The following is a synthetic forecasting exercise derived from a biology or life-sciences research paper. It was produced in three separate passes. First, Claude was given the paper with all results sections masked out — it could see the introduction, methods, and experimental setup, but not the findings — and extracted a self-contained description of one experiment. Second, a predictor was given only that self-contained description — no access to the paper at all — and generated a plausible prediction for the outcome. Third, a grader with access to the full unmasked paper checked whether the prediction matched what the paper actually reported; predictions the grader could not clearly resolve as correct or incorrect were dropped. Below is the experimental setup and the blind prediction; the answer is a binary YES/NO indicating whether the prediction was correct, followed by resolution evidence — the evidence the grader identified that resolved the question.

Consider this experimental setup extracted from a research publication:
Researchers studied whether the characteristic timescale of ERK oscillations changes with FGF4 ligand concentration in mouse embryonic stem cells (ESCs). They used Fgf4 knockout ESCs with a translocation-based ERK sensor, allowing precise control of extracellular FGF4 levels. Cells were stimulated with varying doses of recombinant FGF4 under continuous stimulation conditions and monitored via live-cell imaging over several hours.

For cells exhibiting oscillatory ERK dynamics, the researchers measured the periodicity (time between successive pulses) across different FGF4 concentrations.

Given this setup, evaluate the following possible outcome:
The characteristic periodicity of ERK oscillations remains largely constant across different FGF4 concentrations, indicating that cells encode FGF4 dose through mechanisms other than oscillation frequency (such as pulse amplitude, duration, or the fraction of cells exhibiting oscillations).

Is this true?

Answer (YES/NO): YES